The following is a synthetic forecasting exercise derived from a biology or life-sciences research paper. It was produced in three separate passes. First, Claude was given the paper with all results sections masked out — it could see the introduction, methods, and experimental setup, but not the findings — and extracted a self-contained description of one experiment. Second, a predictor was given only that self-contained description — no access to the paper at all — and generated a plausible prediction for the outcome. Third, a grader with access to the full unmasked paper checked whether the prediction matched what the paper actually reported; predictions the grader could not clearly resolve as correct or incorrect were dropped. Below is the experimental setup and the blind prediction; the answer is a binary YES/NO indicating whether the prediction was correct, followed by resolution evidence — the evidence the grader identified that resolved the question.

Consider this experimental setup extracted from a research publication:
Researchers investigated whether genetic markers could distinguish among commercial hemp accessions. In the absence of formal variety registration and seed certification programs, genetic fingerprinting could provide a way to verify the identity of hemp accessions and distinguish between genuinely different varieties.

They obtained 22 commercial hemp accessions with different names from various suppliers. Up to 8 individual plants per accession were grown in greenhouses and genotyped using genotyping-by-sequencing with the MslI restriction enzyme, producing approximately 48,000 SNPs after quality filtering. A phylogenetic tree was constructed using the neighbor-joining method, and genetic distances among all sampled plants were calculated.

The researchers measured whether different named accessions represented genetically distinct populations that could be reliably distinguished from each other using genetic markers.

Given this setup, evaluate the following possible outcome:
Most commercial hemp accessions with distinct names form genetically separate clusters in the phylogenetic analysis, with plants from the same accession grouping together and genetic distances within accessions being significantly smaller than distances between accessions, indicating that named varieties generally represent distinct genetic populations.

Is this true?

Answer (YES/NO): NO